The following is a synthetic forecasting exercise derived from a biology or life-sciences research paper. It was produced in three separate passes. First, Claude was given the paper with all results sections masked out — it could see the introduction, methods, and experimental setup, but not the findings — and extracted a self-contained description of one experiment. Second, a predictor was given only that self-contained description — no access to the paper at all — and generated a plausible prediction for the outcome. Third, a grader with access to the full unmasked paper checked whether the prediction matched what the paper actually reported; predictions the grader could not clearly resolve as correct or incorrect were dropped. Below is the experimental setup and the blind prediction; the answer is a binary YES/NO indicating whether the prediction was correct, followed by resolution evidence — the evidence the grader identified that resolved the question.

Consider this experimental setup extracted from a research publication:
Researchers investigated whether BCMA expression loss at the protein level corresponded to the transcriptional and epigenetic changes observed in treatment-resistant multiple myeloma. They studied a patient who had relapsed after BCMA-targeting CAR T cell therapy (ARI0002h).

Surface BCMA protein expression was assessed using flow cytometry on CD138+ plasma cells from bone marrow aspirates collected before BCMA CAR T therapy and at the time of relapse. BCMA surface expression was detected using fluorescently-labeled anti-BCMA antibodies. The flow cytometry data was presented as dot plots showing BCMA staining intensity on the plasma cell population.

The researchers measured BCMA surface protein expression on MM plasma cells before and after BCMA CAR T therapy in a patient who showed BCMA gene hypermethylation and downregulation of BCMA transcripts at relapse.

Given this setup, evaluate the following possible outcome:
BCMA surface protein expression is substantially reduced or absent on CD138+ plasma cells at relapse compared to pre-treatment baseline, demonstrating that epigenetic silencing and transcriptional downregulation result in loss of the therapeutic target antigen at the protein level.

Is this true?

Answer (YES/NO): YES